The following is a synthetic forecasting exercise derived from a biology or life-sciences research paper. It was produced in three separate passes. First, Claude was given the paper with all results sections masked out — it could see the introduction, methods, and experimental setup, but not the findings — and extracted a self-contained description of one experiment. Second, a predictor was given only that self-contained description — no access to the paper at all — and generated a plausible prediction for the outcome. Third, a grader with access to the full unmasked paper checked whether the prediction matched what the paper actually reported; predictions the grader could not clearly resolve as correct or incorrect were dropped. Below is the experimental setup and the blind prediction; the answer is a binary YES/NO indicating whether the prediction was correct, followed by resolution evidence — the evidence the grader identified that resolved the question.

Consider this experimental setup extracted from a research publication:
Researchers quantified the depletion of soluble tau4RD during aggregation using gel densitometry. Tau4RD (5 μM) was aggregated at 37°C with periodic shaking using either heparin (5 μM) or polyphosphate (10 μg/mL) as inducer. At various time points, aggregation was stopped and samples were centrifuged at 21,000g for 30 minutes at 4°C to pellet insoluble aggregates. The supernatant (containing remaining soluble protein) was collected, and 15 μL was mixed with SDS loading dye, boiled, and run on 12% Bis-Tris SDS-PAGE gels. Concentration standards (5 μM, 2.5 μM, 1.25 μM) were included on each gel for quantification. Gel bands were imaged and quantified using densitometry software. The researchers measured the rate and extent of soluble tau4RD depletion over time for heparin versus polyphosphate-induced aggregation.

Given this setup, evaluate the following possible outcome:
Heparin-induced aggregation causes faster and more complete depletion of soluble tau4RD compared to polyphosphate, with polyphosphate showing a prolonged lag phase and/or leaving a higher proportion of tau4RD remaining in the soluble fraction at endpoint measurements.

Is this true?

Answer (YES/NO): NO